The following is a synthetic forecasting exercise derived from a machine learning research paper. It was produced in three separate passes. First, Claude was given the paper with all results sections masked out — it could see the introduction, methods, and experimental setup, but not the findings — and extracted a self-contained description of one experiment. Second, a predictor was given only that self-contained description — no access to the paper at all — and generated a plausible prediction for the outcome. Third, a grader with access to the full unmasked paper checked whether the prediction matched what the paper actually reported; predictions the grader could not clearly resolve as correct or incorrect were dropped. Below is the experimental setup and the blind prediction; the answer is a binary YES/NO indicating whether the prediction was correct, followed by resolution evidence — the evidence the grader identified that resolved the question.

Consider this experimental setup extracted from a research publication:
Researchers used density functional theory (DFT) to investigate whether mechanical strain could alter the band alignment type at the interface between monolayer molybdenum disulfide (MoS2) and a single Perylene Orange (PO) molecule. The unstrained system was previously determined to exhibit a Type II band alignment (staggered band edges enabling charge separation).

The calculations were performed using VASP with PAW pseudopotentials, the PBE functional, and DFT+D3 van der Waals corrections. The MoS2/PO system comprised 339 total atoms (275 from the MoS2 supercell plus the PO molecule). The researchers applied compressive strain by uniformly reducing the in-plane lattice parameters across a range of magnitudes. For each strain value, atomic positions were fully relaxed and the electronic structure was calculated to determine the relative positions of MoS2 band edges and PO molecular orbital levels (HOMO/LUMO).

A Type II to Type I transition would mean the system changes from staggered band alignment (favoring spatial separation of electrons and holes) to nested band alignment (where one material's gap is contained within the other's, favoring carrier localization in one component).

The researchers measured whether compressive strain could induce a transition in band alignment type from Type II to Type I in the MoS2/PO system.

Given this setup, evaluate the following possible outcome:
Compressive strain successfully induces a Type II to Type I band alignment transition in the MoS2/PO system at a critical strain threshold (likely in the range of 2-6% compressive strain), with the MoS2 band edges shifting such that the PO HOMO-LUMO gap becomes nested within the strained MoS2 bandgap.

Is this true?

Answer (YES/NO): YES